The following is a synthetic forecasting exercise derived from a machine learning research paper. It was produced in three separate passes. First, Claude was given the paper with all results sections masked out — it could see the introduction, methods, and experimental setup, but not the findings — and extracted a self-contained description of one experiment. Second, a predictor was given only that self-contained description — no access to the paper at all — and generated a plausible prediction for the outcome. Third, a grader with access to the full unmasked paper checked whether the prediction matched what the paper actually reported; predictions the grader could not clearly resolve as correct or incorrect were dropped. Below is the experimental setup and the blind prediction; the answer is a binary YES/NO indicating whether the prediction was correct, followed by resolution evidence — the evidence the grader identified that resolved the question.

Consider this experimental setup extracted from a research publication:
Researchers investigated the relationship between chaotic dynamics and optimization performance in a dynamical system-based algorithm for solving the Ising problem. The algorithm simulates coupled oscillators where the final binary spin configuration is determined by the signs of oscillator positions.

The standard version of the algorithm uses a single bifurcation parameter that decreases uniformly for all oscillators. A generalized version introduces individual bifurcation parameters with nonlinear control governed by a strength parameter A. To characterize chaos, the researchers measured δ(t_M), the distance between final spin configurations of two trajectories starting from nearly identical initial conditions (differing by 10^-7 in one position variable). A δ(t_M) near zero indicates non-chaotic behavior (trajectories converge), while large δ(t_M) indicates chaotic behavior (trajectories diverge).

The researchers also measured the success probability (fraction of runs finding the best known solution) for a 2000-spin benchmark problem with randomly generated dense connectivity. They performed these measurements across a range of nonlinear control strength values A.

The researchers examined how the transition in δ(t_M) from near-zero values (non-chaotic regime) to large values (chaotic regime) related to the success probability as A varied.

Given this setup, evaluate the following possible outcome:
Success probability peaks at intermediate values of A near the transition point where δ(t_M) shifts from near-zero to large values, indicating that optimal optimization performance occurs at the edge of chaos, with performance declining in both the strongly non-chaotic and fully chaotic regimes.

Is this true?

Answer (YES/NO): YES